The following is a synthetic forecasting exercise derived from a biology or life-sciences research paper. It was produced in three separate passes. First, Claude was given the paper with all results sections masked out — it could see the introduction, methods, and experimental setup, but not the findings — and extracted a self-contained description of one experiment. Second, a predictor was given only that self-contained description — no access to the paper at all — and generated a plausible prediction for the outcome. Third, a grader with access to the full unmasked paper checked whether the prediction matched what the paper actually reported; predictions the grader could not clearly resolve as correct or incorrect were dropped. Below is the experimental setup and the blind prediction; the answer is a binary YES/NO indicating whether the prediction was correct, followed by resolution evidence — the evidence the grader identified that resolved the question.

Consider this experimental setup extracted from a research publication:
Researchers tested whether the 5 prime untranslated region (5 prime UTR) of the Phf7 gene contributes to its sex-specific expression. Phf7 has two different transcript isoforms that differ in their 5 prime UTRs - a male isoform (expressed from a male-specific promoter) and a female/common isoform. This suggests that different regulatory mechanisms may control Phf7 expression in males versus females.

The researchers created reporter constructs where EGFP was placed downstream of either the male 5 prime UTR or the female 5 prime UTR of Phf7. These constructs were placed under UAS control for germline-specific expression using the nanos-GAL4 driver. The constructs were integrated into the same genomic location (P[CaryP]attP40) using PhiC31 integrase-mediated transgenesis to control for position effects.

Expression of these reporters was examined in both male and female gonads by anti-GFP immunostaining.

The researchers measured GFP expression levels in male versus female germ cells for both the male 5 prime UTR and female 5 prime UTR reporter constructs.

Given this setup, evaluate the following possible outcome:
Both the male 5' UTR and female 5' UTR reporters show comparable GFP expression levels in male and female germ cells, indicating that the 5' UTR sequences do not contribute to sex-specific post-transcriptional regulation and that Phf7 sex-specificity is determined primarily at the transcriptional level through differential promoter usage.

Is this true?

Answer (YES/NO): NO